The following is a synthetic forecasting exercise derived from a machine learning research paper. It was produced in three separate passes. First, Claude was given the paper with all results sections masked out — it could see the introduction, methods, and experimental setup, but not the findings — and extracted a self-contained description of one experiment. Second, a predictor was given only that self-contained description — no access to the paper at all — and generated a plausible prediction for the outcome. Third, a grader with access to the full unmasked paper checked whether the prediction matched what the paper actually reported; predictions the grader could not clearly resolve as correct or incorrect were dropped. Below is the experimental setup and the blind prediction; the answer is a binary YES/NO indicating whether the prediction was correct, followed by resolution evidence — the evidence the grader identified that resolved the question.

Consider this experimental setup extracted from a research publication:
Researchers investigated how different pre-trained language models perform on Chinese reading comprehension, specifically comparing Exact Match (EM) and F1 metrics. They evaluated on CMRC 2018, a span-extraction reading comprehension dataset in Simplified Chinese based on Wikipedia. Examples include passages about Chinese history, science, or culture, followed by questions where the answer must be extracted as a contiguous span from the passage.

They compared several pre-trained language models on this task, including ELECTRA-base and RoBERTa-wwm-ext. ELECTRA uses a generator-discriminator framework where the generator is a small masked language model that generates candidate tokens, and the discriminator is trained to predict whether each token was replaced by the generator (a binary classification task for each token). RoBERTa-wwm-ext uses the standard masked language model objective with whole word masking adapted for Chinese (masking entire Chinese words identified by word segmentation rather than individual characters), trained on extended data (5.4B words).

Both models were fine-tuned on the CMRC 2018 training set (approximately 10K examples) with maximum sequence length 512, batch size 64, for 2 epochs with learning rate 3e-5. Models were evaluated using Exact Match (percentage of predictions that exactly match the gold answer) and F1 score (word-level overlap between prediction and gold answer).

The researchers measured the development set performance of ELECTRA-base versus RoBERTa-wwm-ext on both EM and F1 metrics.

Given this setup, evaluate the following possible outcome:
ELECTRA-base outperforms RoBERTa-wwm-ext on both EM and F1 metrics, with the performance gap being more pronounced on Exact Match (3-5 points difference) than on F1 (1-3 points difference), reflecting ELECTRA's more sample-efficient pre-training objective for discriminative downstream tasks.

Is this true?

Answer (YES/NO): NO